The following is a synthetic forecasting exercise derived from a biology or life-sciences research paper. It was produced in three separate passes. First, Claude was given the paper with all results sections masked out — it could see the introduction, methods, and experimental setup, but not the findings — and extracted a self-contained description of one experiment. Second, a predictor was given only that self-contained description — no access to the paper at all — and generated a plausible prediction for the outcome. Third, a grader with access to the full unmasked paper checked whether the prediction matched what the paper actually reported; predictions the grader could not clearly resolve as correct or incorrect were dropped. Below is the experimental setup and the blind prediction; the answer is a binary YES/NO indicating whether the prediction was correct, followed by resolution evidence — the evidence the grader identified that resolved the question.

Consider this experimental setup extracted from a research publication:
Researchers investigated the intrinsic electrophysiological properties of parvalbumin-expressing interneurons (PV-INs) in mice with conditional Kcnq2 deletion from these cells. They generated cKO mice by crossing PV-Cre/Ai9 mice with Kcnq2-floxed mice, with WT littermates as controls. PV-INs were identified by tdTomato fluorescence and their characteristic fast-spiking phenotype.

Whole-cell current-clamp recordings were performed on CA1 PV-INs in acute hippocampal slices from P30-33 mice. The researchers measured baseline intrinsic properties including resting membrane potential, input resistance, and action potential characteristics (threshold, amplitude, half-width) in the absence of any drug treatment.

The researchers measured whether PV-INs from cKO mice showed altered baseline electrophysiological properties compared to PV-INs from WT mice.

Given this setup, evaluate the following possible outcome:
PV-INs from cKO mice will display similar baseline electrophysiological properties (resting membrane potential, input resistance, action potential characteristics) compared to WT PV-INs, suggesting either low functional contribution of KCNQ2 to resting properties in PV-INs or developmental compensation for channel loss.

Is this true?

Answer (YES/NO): NO